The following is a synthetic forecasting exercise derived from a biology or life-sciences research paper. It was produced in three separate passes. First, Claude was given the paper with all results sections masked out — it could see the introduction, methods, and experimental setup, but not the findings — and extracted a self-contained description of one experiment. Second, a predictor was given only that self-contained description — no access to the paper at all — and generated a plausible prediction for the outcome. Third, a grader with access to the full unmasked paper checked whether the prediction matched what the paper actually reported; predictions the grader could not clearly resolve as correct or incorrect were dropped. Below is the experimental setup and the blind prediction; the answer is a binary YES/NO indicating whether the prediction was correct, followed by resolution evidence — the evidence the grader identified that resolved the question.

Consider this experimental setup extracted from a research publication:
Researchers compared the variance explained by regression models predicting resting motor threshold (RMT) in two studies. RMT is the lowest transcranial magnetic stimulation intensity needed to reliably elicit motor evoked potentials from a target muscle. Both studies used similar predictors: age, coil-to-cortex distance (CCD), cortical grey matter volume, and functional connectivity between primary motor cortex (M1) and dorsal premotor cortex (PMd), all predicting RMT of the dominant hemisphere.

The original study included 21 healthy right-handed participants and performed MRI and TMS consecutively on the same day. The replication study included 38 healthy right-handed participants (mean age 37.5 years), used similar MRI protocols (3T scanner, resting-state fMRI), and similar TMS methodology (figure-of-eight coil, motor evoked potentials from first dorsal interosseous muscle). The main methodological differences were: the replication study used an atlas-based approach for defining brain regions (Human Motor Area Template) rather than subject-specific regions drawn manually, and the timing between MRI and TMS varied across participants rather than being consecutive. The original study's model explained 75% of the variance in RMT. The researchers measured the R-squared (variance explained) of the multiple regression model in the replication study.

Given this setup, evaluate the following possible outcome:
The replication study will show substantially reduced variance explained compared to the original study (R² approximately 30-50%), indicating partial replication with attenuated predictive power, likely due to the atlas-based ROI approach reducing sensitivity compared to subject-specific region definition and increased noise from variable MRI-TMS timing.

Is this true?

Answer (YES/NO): YES